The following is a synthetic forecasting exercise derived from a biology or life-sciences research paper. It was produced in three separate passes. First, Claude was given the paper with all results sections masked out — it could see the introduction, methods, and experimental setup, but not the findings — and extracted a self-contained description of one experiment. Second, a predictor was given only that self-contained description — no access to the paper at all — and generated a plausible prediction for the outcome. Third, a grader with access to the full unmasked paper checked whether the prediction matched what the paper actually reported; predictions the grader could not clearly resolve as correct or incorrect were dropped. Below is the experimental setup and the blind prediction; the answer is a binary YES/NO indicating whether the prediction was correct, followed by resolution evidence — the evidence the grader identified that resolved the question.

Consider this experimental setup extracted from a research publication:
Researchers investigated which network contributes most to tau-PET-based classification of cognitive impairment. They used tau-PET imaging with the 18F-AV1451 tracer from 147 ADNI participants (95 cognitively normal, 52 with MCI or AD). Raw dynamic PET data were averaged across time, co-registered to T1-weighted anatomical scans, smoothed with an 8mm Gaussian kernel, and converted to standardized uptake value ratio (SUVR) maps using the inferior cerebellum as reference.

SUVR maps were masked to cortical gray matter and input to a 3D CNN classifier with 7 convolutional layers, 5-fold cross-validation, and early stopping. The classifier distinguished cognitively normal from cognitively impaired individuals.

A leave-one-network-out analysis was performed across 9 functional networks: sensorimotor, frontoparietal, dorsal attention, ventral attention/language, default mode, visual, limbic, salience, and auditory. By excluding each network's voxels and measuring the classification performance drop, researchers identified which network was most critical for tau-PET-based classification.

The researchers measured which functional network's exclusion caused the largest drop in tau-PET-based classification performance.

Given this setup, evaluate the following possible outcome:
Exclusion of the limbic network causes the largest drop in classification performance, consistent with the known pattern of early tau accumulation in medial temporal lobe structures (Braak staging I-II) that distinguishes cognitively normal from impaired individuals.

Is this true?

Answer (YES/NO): NO